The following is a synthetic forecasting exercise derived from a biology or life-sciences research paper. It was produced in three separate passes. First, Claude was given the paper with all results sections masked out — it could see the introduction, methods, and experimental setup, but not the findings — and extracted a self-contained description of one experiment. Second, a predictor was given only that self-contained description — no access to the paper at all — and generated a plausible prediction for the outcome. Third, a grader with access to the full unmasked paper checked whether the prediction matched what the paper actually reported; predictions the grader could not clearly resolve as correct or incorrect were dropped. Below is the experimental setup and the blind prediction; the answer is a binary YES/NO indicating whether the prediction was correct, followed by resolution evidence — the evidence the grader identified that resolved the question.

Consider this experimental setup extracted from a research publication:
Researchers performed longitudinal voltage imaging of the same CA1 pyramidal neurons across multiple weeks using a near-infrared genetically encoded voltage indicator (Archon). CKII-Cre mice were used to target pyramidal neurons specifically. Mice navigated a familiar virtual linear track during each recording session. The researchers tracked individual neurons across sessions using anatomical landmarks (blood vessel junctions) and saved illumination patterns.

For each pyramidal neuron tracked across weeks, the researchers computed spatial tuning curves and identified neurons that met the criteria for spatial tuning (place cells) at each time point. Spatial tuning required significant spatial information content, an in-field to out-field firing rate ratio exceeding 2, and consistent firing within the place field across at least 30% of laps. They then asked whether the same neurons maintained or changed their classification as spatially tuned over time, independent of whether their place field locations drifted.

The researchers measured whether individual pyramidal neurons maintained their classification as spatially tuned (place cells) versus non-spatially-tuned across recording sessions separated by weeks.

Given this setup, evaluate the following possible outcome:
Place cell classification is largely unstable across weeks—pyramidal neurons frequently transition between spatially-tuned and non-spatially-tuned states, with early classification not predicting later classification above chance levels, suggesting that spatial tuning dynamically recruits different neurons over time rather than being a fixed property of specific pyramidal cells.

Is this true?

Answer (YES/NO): NO